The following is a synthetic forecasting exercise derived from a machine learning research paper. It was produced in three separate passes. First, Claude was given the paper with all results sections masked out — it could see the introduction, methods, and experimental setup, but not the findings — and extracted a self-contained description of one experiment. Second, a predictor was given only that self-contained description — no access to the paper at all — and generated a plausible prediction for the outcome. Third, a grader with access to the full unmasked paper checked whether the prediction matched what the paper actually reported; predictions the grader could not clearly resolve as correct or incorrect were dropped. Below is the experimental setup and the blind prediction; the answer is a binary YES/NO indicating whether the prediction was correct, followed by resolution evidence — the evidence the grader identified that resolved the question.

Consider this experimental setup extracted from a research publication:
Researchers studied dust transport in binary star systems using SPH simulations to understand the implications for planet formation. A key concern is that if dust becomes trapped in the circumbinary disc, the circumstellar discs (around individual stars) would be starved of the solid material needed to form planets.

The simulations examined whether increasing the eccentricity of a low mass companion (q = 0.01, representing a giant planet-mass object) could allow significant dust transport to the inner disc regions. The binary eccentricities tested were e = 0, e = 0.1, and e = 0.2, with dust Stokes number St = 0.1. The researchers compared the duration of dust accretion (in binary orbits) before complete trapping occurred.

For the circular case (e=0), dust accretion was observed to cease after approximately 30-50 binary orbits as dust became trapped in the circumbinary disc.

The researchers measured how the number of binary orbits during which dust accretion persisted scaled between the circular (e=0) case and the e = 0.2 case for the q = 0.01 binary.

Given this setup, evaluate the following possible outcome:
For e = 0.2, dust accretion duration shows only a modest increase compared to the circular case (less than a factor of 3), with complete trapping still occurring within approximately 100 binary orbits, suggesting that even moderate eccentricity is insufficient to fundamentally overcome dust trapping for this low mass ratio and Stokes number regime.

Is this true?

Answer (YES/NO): NO